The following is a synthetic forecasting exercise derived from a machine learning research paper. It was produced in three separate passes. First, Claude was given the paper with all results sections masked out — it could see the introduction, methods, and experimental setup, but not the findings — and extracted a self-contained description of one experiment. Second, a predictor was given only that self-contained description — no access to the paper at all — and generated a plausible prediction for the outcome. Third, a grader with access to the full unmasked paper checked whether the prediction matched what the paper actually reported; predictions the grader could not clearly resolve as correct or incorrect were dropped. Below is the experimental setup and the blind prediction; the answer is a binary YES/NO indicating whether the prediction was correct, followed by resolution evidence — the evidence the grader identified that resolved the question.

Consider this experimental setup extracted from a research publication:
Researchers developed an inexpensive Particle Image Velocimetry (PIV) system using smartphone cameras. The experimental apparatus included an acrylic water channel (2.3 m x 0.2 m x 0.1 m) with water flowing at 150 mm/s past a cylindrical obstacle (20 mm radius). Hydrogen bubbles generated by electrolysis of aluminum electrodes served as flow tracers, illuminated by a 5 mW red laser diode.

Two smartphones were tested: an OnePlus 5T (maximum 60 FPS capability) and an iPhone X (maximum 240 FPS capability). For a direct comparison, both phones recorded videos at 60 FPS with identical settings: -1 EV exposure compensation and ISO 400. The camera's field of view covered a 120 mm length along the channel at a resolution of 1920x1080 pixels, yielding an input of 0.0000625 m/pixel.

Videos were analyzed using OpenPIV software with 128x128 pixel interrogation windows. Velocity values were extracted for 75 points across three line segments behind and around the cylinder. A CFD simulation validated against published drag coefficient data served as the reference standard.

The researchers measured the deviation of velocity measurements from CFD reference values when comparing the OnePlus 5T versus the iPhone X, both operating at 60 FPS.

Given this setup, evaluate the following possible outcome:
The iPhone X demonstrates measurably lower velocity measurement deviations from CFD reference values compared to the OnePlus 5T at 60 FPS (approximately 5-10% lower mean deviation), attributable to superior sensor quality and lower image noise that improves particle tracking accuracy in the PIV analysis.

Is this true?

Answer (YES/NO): NO